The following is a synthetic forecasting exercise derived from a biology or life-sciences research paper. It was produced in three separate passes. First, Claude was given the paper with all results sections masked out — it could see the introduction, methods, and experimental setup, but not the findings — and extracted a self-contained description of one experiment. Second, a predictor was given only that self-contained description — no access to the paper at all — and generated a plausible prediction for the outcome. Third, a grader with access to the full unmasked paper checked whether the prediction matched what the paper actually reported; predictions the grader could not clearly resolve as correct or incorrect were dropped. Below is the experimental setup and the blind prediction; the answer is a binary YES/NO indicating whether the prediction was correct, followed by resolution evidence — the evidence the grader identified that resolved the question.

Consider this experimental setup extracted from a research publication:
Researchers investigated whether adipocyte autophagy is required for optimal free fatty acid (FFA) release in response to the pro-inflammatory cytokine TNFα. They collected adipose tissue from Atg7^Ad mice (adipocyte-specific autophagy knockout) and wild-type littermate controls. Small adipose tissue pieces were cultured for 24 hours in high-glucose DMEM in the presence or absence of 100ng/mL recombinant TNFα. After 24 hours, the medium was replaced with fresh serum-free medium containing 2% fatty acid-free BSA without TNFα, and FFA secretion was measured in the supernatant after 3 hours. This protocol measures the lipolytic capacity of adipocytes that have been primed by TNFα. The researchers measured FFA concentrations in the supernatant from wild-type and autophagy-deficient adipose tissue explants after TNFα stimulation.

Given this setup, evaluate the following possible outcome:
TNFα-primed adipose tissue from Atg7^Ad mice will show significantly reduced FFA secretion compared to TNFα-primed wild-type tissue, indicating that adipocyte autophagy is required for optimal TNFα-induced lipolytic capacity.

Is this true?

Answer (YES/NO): YES